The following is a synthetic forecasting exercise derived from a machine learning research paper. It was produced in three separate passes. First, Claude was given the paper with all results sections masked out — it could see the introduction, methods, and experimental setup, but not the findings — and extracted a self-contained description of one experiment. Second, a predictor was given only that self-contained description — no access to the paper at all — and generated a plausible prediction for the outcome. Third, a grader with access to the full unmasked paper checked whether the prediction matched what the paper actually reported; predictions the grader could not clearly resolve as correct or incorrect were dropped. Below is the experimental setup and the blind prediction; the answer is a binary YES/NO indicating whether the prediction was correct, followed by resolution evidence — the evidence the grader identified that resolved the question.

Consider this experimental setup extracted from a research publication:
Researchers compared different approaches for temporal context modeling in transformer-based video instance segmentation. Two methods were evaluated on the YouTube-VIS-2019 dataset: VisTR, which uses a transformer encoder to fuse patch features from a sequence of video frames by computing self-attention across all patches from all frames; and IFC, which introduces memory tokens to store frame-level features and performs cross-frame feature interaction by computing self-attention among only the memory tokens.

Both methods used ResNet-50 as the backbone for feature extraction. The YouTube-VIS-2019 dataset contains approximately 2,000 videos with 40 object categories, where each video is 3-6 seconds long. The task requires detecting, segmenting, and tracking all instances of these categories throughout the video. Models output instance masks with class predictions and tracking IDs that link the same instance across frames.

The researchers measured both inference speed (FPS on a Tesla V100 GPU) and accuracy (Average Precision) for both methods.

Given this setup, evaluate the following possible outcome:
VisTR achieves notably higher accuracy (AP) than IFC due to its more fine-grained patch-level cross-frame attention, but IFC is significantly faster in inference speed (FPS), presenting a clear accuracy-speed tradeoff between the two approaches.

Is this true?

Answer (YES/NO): NO